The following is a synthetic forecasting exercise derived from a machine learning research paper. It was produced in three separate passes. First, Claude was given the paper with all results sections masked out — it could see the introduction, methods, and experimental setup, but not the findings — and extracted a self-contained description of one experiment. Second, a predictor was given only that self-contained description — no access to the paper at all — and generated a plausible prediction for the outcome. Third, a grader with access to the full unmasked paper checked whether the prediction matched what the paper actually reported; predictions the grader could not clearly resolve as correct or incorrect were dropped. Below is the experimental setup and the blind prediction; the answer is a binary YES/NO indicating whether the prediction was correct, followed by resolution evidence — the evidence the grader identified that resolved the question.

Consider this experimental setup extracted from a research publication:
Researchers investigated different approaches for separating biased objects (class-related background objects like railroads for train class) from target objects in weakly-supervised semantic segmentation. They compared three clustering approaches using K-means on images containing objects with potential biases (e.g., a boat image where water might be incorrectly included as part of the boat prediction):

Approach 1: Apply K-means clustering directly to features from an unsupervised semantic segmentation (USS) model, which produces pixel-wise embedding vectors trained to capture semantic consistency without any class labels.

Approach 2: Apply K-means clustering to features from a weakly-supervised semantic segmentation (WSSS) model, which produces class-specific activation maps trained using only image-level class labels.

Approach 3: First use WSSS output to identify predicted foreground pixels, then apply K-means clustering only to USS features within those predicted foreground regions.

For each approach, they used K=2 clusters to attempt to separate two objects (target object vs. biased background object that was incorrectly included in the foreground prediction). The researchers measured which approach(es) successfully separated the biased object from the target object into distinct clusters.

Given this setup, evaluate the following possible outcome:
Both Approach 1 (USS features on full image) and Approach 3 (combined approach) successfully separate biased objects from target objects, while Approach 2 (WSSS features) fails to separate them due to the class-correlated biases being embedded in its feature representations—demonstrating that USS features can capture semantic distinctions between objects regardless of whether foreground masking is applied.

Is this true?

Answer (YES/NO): NO